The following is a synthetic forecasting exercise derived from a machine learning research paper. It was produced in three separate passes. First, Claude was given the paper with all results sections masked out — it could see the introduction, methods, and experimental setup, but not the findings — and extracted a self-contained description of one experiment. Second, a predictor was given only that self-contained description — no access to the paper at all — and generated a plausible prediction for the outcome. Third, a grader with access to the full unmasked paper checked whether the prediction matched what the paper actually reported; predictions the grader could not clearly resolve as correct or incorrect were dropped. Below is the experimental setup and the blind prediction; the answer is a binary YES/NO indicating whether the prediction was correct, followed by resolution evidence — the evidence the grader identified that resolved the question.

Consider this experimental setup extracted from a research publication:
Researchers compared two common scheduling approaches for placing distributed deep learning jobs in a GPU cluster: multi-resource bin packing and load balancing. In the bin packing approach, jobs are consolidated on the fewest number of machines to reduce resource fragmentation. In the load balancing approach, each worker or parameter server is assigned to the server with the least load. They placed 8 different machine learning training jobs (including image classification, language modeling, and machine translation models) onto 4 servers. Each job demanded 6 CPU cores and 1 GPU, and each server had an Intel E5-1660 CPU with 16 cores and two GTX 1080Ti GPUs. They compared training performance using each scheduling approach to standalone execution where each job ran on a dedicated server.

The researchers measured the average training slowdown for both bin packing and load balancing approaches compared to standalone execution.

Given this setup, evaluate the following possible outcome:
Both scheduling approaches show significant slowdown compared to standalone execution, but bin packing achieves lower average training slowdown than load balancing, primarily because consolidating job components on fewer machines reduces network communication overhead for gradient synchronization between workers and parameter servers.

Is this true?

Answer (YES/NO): YES